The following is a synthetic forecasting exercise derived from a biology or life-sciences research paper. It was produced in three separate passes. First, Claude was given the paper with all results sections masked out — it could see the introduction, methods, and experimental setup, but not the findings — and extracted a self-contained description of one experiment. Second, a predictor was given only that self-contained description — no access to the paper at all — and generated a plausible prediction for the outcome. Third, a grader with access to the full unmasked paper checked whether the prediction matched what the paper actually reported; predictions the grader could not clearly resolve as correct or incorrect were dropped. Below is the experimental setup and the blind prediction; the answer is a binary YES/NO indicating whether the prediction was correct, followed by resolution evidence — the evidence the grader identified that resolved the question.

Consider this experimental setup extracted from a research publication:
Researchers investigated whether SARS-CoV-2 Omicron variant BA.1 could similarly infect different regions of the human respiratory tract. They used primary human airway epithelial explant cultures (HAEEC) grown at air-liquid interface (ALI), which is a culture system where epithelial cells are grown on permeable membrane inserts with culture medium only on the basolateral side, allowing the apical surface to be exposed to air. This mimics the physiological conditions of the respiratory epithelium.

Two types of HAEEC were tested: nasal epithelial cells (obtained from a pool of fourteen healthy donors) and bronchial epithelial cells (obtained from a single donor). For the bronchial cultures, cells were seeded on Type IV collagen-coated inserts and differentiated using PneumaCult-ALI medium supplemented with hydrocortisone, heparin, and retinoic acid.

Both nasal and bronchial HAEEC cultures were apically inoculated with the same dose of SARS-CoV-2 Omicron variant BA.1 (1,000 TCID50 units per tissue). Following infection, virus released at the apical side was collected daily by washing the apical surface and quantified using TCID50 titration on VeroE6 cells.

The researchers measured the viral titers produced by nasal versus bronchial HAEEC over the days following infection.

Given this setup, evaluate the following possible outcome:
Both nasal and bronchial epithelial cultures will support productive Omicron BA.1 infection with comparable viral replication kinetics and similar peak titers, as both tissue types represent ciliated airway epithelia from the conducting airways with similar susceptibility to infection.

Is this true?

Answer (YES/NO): YES